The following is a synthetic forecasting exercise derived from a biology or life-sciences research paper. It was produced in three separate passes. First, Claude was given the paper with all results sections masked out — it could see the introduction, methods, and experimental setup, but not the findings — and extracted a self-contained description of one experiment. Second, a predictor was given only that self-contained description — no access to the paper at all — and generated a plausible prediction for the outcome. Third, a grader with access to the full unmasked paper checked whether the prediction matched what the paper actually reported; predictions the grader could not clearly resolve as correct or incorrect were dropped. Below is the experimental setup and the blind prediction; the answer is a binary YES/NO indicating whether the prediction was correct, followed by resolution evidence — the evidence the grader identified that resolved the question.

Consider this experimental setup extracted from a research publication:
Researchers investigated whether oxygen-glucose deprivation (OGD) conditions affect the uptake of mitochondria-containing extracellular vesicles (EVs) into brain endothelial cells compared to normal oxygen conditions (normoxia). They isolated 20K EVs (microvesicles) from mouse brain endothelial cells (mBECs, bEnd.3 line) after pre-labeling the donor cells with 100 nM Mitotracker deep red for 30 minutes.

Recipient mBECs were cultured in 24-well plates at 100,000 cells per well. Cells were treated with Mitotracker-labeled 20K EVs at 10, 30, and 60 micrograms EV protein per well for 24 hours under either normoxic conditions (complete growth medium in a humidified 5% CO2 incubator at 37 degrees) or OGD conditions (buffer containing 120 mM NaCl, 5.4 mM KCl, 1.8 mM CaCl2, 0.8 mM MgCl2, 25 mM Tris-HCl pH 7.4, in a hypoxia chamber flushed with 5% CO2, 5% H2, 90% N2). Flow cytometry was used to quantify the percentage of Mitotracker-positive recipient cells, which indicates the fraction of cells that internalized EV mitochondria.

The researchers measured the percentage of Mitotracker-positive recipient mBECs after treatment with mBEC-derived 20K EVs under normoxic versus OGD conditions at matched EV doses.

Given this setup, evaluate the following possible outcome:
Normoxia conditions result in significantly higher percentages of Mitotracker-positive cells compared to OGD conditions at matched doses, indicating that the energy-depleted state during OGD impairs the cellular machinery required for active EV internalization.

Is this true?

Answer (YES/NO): YES